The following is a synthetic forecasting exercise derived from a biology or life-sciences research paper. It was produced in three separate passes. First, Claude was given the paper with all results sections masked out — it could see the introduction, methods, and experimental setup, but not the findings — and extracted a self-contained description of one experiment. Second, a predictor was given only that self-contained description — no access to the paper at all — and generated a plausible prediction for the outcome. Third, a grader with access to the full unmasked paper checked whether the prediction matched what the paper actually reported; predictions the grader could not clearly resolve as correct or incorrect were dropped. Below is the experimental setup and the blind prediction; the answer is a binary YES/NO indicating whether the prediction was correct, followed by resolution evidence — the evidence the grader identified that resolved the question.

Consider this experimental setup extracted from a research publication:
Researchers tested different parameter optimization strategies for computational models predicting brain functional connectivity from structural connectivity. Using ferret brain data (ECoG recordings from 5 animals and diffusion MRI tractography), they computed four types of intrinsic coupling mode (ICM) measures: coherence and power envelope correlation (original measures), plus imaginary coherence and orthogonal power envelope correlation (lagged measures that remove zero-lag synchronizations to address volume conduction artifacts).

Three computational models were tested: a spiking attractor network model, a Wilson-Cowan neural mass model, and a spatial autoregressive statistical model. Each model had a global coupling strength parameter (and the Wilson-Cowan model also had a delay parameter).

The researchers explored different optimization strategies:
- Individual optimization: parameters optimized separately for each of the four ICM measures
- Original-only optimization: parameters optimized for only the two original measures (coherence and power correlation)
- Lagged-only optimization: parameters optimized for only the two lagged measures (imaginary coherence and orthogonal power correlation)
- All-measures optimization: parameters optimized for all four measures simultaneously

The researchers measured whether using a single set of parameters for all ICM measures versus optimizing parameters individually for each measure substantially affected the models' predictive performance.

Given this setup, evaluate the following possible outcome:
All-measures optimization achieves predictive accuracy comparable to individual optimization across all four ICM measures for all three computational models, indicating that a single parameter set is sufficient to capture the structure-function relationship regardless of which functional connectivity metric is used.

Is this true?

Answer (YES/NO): NO